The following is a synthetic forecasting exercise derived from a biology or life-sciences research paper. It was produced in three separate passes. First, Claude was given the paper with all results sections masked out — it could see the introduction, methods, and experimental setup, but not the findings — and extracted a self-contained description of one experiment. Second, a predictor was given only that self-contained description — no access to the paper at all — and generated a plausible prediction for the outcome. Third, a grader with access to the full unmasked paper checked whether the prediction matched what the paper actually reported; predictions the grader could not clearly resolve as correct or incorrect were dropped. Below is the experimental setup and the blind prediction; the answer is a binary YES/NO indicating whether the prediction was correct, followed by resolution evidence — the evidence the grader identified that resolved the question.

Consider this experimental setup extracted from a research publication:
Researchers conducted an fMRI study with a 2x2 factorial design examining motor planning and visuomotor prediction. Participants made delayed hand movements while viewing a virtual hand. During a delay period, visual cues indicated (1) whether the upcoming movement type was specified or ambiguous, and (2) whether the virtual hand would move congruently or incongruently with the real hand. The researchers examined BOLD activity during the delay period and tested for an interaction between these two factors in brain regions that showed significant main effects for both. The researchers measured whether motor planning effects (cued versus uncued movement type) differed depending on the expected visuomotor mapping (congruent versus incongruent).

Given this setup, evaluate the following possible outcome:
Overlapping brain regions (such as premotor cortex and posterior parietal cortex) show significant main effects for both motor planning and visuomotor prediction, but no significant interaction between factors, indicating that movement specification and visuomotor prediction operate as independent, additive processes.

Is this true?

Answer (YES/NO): NO